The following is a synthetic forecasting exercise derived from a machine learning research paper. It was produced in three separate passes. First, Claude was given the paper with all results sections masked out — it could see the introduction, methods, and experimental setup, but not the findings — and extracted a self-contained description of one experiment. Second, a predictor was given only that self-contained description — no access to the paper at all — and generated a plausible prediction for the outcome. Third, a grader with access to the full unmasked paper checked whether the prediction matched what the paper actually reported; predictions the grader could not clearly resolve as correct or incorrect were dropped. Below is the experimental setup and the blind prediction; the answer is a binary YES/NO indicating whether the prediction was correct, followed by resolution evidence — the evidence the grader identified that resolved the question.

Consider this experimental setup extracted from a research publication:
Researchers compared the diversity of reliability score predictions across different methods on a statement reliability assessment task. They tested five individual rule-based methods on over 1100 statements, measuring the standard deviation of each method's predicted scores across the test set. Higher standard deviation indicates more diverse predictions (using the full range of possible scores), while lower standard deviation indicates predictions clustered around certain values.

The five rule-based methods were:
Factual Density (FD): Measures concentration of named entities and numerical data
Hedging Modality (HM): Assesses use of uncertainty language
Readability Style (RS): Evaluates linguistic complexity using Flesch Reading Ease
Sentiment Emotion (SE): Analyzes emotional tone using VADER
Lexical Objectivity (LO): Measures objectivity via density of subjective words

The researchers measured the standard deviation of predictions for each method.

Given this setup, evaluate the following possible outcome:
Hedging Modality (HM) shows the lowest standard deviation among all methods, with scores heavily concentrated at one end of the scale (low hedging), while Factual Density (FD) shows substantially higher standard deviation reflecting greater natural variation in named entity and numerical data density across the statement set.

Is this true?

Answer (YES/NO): NO